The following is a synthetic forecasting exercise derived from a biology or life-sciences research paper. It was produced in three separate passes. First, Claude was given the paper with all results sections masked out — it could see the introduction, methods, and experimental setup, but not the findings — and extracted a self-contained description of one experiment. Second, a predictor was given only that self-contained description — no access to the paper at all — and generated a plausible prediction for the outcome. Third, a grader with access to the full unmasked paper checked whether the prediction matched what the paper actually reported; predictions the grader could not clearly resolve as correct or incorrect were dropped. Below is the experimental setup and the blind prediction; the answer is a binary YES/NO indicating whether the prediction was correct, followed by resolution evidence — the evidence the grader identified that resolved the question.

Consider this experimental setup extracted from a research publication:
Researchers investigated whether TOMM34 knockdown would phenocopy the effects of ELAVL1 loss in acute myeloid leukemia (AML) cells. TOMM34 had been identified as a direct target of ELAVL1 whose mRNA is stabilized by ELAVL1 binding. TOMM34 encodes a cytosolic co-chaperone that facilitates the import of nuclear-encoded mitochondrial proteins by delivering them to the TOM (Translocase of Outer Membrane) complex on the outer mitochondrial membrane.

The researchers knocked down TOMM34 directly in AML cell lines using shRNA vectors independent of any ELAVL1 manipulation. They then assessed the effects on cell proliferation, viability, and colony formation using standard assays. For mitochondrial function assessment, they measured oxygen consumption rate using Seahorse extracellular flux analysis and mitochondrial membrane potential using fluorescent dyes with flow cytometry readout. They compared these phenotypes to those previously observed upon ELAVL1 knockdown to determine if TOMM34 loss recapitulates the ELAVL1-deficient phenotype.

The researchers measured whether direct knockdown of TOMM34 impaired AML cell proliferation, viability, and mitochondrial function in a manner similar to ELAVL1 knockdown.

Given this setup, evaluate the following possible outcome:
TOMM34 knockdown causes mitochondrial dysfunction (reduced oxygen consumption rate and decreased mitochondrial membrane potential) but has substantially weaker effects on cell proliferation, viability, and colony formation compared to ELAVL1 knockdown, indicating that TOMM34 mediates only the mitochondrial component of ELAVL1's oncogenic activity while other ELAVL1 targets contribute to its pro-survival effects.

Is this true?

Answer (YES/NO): NO